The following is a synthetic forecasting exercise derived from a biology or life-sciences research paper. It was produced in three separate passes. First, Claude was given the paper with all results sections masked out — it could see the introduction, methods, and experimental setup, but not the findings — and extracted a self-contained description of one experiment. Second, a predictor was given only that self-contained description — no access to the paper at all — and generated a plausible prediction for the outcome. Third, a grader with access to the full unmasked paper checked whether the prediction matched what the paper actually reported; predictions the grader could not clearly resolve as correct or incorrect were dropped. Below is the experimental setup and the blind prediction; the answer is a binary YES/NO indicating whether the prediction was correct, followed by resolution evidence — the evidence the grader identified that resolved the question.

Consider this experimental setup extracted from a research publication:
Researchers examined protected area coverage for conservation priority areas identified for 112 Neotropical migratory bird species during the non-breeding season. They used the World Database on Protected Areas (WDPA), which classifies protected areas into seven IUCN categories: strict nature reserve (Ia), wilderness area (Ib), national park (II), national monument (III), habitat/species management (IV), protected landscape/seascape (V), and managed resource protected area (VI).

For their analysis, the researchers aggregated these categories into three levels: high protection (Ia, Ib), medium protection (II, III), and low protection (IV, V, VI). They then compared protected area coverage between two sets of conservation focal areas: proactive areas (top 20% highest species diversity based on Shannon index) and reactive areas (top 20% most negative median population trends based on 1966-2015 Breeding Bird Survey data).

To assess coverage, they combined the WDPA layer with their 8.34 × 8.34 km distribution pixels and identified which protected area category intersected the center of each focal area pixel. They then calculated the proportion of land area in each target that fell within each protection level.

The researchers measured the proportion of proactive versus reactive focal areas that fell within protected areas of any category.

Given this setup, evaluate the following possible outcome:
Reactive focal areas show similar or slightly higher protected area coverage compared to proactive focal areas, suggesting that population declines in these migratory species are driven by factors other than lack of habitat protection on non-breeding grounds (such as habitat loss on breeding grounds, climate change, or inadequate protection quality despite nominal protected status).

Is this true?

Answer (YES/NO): NO